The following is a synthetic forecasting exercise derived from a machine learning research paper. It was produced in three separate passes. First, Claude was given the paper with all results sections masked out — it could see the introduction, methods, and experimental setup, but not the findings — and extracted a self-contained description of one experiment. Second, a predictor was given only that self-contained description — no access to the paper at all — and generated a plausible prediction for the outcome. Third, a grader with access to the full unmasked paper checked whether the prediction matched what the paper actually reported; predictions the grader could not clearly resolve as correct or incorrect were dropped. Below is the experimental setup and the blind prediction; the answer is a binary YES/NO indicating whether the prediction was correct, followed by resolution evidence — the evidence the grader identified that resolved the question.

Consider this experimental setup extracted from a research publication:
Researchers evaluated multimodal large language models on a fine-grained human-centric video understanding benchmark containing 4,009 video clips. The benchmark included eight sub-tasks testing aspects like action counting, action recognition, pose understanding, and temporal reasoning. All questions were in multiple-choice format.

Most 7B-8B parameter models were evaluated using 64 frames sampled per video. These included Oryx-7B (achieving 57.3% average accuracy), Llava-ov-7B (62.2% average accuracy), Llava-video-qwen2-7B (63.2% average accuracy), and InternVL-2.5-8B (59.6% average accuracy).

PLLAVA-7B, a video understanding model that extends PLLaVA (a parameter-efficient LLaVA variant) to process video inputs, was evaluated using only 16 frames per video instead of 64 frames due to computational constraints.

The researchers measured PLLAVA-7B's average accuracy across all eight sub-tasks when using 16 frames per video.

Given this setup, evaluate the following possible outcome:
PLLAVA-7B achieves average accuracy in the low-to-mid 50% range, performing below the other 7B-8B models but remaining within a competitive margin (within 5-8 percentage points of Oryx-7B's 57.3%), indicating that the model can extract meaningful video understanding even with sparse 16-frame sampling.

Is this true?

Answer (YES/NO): NO